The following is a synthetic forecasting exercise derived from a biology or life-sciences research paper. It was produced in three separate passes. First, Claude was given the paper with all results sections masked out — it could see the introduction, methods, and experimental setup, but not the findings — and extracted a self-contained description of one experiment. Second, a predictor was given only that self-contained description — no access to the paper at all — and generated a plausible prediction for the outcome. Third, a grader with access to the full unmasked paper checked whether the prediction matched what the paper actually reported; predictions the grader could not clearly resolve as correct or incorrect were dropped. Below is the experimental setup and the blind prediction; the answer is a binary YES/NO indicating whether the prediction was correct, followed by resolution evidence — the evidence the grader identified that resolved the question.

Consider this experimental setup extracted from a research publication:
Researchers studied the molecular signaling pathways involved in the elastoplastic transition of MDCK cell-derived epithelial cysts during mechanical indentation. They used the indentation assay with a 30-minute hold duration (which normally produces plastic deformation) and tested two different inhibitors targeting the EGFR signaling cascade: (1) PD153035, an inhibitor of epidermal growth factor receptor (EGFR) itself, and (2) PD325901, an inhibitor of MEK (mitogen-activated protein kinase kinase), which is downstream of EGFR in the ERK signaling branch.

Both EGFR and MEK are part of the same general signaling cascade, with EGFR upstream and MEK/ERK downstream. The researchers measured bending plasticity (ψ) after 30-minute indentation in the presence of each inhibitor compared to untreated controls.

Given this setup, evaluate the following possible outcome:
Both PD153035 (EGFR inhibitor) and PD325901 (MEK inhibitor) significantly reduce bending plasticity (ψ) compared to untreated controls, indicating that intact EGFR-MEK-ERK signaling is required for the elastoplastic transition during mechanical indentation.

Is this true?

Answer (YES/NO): NO